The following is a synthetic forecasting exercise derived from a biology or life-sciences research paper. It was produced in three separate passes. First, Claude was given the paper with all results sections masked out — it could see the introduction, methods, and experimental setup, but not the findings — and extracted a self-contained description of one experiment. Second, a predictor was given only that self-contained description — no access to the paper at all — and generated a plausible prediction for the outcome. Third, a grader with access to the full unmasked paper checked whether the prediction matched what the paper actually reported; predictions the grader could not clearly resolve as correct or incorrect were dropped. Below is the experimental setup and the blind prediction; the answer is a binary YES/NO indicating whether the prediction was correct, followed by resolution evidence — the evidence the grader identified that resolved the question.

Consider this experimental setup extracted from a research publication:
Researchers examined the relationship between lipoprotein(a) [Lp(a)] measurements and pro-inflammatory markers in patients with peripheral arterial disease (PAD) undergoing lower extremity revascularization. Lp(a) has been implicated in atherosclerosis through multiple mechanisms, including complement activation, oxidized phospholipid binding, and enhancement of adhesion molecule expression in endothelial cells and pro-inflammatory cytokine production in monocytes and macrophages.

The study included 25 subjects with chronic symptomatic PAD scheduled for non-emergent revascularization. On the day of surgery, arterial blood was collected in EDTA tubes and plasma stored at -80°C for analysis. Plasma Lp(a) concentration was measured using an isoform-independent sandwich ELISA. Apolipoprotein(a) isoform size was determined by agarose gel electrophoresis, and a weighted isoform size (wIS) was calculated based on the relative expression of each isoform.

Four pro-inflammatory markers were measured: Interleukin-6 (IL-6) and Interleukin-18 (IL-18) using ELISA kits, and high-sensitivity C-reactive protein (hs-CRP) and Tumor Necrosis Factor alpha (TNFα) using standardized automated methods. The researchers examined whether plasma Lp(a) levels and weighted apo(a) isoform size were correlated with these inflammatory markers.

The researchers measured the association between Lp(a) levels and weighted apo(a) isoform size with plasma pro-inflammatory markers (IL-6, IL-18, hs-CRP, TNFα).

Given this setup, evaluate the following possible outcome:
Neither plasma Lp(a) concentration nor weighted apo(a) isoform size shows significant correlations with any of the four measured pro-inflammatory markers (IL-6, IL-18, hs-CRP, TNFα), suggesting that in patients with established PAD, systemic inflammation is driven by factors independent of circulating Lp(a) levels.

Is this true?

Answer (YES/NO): YES